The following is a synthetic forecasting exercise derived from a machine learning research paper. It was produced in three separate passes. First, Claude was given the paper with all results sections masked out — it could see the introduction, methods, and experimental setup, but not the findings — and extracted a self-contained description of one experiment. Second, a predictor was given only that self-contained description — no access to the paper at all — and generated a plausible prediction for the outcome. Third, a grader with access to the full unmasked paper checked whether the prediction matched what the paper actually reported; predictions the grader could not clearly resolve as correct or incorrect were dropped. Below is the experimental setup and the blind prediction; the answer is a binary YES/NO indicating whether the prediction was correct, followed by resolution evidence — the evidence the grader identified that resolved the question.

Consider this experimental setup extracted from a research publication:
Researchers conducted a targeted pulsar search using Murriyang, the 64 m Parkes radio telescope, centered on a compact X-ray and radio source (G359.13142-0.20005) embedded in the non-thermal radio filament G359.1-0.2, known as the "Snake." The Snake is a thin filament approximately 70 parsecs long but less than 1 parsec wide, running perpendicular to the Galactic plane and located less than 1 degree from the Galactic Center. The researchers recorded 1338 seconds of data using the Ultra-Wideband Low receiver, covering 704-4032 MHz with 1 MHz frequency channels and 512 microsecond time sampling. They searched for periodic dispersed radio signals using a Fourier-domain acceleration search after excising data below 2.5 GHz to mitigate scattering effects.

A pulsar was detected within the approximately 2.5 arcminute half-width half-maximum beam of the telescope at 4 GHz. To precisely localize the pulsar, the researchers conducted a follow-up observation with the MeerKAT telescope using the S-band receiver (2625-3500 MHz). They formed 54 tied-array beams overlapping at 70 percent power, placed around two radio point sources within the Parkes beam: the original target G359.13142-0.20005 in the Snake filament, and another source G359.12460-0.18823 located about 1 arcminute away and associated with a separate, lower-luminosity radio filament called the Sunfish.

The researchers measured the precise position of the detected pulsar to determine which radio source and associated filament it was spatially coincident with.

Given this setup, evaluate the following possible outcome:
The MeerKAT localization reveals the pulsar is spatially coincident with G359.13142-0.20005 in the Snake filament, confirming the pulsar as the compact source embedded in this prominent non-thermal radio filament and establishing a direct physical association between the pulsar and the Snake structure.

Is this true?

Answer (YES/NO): NO